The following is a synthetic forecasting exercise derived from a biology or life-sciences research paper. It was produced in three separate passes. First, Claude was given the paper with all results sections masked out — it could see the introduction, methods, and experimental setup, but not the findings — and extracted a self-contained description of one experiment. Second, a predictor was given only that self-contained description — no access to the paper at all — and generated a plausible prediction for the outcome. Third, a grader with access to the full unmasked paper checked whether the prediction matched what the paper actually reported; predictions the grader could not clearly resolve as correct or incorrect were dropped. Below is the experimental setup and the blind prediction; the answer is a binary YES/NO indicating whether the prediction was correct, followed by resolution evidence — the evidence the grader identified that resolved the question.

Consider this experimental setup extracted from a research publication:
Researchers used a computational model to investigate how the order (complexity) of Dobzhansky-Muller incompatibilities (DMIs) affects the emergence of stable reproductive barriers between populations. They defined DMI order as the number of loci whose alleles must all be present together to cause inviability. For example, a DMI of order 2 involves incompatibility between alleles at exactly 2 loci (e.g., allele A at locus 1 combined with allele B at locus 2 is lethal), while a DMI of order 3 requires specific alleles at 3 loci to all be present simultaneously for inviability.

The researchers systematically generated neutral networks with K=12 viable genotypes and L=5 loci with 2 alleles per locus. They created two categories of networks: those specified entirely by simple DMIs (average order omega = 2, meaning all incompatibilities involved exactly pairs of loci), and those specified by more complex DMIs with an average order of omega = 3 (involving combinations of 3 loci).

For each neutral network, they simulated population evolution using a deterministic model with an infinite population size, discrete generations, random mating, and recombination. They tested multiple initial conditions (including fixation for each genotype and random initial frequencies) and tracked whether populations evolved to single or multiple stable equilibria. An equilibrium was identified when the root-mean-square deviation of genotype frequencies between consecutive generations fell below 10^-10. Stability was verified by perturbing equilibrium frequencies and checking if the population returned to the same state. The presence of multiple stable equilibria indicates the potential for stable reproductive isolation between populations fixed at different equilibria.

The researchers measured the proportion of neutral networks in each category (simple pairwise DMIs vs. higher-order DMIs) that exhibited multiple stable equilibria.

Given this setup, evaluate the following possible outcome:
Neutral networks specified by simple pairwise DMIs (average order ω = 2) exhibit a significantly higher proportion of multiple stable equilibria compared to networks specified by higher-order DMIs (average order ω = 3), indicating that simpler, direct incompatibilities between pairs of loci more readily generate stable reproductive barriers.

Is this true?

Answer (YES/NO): NO